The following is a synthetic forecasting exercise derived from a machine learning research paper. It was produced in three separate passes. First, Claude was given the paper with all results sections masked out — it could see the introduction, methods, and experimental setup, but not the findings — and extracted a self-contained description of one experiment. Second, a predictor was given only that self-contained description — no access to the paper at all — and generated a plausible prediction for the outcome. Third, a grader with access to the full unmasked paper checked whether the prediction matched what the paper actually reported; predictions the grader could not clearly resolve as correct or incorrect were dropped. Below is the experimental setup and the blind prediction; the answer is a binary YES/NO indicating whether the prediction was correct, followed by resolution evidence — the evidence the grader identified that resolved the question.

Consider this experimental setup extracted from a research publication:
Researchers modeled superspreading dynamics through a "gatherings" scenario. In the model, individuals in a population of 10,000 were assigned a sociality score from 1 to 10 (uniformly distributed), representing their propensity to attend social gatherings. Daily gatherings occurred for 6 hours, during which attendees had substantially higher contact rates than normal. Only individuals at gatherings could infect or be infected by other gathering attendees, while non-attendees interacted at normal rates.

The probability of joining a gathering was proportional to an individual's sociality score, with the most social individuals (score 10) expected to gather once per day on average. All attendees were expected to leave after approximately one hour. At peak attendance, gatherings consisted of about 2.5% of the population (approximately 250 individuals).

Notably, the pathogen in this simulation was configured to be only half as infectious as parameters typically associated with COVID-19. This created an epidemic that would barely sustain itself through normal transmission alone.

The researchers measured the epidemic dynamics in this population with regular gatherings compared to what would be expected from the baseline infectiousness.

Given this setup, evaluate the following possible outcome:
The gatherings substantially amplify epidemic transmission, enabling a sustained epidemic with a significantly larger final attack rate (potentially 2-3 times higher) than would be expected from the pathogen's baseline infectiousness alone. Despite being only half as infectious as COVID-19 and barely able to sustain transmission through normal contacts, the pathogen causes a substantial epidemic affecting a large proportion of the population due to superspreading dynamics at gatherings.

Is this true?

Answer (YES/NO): YES